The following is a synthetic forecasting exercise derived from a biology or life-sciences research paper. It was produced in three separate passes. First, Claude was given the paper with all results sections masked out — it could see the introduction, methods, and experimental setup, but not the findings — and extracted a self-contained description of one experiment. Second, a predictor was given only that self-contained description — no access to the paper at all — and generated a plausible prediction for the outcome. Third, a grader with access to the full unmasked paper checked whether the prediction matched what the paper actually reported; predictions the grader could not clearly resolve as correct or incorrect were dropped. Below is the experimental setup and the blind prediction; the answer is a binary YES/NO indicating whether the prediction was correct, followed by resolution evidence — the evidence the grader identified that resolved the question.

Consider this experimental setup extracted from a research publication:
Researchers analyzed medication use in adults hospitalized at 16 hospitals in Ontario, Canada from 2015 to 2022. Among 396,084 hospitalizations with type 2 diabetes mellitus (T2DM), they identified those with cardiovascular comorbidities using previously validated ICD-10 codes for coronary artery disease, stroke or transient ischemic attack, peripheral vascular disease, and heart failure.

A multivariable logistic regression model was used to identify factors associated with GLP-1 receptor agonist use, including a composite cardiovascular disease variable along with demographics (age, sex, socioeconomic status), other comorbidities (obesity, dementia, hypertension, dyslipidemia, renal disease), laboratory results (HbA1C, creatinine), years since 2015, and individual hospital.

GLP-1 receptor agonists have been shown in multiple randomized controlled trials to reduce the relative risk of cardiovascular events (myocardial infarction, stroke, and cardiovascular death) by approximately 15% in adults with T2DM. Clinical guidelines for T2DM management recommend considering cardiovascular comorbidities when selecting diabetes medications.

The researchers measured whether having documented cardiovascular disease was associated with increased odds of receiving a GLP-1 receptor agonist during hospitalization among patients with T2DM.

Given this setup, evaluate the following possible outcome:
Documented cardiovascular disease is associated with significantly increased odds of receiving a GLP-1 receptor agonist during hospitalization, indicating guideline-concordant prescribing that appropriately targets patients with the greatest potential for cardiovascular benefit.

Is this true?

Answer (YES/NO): NO